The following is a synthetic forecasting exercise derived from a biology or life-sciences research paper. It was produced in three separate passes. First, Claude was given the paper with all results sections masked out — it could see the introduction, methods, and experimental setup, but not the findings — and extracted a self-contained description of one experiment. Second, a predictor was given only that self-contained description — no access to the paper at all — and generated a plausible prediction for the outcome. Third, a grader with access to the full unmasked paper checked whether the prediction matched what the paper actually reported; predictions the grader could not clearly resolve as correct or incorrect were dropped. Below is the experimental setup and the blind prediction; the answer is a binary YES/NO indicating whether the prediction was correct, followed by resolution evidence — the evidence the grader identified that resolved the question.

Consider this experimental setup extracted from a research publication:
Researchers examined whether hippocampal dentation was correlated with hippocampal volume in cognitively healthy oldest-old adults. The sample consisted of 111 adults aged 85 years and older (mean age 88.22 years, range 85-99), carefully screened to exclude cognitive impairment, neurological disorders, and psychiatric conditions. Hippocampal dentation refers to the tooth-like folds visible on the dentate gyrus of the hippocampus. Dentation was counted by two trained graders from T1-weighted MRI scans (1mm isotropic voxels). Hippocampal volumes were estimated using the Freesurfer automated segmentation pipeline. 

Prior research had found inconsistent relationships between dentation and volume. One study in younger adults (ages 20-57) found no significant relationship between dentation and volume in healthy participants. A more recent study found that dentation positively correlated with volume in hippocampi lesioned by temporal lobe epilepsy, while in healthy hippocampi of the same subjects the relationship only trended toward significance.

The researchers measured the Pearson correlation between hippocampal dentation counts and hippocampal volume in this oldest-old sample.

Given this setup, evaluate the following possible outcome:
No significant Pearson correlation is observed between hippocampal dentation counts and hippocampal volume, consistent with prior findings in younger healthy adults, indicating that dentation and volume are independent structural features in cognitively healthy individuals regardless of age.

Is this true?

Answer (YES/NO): NO